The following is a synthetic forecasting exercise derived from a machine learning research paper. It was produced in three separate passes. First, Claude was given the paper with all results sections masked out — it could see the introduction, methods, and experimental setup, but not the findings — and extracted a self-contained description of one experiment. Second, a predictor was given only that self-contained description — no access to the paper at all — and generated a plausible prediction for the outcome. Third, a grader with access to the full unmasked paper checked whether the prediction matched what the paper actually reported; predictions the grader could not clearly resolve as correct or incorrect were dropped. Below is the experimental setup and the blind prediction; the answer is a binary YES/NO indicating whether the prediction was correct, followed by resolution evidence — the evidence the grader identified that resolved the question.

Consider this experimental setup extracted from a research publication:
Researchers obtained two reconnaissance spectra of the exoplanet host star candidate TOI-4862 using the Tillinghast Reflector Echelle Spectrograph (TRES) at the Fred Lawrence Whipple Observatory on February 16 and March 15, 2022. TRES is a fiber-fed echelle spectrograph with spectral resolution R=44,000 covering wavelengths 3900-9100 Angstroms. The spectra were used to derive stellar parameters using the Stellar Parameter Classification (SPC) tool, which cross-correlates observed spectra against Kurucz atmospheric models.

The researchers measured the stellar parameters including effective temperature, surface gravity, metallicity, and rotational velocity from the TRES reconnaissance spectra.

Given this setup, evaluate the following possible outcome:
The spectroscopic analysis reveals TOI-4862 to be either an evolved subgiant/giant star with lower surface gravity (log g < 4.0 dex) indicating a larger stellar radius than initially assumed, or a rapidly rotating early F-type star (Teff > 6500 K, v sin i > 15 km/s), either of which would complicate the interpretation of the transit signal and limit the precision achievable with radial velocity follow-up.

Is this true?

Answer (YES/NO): NO